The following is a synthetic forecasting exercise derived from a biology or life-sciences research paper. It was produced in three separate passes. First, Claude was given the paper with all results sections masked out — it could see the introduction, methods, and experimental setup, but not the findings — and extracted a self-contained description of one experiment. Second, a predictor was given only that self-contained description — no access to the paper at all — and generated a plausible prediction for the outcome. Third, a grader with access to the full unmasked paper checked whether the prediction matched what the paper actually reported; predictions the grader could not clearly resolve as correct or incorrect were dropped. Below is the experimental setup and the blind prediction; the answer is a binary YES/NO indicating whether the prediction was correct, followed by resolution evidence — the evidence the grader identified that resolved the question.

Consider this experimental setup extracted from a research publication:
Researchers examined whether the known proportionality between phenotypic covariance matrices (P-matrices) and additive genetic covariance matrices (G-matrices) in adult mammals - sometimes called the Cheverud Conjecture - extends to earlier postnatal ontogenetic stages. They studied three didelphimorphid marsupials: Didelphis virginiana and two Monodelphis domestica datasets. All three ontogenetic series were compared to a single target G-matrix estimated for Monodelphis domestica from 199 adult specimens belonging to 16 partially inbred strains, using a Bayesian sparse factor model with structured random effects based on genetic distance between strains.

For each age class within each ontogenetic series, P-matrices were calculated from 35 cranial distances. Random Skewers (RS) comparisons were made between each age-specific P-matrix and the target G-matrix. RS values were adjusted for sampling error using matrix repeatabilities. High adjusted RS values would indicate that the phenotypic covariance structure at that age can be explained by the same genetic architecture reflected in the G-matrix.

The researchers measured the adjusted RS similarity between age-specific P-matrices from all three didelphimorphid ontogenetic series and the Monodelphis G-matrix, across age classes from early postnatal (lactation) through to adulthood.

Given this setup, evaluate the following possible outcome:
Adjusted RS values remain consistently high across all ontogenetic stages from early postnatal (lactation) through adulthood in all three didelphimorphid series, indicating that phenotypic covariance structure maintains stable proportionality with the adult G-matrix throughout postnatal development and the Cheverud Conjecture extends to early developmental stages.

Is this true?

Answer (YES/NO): NO